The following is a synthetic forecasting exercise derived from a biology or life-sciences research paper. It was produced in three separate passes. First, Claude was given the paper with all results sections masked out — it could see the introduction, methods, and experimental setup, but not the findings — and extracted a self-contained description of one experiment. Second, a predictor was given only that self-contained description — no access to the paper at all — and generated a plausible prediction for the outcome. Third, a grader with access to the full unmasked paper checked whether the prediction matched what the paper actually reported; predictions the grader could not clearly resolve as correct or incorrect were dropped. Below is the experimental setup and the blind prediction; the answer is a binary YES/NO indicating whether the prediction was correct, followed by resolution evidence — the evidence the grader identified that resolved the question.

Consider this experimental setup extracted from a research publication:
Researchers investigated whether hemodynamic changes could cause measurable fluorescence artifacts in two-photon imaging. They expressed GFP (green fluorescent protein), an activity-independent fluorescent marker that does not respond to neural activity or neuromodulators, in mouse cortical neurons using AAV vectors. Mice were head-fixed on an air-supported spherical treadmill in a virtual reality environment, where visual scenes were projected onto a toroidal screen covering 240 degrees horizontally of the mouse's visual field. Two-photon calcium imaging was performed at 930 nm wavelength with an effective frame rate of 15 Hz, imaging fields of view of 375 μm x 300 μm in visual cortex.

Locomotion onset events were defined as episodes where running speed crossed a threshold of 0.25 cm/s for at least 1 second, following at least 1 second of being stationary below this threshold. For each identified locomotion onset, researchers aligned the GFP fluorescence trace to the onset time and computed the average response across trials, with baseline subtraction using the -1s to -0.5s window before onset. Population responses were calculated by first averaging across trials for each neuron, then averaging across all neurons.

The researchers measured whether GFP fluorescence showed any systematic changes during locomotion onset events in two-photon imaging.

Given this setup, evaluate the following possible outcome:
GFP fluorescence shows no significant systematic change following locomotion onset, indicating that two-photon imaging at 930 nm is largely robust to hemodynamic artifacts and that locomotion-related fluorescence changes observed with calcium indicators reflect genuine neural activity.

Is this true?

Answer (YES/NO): NO